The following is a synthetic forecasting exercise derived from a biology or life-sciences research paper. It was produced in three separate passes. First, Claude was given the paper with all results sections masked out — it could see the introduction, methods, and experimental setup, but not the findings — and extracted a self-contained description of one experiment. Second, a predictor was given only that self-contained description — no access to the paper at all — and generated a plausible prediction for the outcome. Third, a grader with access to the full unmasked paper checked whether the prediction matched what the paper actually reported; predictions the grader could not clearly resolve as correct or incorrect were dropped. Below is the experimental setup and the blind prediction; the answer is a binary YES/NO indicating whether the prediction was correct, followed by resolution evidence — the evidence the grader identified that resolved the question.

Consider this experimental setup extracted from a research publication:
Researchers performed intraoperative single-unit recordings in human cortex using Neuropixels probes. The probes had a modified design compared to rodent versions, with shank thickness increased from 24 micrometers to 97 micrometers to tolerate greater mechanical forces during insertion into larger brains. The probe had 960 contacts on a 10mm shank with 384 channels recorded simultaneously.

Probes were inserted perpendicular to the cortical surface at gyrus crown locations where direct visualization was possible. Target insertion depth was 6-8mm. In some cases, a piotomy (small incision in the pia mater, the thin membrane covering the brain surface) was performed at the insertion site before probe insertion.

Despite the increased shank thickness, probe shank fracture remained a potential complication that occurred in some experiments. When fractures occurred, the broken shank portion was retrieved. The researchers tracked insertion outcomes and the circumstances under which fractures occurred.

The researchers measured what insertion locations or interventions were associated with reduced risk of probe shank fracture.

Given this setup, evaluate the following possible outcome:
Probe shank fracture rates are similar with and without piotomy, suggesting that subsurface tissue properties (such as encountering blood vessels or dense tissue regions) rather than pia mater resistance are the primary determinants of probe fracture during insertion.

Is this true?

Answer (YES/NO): NO